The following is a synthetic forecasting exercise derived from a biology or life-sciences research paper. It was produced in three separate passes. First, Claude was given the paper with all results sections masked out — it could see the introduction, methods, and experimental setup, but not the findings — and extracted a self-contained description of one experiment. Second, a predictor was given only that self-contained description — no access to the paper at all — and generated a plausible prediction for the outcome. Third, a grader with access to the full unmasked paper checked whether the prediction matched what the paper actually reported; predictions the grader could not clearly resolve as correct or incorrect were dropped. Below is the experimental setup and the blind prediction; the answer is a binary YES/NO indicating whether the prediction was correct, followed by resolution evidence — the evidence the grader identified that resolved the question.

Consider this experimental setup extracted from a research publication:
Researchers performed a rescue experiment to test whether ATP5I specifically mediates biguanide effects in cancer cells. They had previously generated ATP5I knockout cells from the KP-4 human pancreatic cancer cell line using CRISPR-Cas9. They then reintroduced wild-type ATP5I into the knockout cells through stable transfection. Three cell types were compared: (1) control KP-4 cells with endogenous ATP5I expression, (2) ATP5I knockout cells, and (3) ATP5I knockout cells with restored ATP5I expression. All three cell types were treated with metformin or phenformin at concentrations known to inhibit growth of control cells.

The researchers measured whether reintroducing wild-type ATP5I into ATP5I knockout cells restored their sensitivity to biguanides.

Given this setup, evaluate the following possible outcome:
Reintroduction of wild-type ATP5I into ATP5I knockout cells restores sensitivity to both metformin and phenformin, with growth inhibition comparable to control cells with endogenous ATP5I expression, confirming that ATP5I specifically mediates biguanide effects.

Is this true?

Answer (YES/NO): NO